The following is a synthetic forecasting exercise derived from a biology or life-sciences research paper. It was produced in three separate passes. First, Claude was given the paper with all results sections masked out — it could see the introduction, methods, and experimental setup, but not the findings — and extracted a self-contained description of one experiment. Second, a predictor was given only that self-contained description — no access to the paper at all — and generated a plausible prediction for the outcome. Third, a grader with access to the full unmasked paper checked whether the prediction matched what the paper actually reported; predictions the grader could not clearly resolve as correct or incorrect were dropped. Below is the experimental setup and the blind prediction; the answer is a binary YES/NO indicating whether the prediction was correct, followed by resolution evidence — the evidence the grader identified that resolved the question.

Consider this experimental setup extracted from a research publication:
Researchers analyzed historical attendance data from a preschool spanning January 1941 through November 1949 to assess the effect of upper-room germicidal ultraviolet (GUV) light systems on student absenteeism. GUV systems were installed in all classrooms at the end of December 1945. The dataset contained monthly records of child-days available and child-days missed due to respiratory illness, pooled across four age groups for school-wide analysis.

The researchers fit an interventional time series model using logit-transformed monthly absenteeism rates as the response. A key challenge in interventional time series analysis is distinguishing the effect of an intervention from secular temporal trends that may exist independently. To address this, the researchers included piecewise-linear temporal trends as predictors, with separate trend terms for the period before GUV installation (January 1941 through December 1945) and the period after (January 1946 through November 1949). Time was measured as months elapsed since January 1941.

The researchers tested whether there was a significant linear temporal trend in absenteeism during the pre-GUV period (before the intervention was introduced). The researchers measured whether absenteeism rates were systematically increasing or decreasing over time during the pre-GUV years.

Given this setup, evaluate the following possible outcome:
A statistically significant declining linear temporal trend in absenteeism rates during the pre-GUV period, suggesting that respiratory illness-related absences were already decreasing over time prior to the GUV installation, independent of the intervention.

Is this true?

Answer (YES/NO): NO